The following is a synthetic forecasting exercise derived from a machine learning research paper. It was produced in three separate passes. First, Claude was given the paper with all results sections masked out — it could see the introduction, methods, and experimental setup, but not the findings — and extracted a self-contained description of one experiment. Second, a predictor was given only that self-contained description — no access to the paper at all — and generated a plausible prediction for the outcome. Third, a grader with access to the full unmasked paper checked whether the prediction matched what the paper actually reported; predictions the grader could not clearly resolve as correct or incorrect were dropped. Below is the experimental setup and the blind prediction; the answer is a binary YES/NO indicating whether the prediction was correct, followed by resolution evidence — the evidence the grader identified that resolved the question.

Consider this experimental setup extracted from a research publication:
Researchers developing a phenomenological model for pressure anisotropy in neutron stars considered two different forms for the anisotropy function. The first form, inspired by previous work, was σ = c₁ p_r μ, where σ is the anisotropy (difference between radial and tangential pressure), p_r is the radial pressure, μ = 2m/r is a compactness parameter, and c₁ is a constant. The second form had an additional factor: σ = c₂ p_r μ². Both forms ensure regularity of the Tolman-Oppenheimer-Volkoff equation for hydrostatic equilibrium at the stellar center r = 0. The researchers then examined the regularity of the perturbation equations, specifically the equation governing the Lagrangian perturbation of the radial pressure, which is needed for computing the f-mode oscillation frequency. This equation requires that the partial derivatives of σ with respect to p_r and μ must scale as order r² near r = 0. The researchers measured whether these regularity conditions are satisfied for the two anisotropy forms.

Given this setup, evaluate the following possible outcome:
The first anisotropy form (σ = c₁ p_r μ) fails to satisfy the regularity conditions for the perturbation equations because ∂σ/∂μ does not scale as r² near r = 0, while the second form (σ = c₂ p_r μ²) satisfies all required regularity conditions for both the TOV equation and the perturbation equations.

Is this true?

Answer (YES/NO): YES